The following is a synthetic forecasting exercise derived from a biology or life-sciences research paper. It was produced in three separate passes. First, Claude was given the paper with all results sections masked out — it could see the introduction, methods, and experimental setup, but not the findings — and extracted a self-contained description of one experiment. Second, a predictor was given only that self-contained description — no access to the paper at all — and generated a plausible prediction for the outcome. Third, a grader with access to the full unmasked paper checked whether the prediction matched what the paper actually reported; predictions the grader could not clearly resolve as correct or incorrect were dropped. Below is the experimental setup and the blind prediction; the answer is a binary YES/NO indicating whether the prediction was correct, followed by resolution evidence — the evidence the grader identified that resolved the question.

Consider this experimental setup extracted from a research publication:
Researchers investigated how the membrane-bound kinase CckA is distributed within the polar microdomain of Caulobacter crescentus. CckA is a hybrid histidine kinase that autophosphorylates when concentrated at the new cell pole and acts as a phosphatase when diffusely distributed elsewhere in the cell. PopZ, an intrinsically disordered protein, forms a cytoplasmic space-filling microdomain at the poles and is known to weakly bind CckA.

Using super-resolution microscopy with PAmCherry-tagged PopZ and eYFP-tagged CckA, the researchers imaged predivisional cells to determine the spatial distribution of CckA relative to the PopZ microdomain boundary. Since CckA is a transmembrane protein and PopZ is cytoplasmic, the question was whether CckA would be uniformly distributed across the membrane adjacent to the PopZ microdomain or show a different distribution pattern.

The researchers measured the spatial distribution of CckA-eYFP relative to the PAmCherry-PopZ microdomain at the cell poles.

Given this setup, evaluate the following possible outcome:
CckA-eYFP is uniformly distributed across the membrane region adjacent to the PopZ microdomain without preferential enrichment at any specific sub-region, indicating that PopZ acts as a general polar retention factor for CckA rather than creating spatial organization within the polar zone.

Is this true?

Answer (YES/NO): YES